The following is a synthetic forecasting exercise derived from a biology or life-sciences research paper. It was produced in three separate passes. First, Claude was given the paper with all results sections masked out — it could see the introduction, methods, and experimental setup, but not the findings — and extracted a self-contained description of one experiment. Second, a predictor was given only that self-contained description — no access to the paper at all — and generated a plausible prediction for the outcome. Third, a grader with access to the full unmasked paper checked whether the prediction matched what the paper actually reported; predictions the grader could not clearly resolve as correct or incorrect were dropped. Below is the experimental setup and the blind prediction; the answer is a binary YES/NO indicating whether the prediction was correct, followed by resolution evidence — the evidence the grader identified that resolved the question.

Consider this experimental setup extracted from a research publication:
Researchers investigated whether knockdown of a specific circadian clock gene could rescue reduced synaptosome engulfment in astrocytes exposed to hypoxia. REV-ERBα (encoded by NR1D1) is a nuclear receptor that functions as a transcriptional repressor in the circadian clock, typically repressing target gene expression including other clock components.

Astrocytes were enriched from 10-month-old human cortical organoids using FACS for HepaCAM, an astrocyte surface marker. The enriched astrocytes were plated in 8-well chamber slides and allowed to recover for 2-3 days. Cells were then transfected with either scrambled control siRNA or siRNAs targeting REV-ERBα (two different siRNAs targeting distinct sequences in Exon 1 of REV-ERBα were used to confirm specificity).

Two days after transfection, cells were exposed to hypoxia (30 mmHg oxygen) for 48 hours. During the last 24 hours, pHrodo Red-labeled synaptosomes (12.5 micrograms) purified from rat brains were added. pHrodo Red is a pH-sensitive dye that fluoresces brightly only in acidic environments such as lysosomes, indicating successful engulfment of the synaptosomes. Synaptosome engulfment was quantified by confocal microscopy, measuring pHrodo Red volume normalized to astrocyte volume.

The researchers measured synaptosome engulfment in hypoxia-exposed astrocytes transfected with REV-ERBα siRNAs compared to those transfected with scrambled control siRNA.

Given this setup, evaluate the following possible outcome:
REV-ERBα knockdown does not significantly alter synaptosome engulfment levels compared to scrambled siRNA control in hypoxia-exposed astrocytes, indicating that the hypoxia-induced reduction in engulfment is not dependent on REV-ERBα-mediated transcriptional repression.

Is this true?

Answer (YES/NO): NO